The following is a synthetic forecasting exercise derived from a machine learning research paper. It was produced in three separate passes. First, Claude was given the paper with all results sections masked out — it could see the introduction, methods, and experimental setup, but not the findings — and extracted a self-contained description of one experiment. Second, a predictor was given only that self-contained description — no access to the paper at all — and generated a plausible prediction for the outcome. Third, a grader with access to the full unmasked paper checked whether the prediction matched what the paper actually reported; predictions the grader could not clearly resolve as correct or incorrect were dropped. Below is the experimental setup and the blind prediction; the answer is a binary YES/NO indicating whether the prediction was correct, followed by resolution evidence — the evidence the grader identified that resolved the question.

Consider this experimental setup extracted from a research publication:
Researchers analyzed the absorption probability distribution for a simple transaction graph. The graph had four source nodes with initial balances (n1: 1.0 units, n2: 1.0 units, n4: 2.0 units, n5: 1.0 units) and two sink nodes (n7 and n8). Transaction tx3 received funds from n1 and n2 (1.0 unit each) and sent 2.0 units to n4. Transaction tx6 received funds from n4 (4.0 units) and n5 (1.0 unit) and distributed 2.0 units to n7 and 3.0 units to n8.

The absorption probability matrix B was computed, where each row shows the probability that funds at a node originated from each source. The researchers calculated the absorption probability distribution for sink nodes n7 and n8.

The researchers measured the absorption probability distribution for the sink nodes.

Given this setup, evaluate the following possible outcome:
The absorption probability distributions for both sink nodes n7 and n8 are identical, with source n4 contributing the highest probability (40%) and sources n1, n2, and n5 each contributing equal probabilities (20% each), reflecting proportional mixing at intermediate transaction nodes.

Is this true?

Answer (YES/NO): YES